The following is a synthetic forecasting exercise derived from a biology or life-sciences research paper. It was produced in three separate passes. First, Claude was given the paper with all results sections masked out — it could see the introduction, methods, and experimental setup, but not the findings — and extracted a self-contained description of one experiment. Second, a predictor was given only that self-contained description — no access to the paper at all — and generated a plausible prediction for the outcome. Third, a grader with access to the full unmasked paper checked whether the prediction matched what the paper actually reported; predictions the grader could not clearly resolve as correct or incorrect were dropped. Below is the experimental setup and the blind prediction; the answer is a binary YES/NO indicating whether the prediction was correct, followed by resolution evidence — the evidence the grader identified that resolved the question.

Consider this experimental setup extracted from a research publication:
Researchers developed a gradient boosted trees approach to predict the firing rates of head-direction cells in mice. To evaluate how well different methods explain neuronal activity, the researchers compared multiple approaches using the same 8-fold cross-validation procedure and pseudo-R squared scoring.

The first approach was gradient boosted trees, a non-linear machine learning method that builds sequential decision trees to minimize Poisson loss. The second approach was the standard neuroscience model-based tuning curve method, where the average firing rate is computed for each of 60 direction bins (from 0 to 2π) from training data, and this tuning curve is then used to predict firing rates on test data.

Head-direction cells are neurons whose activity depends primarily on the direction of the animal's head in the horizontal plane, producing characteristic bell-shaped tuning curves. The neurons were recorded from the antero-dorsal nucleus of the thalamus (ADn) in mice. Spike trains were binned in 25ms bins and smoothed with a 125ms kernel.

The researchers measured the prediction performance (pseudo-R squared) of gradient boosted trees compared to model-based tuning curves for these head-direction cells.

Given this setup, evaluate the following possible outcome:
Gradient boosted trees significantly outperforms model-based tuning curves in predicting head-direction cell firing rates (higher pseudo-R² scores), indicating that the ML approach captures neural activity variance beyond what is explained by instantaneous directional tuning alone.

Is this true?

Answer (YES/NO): NO